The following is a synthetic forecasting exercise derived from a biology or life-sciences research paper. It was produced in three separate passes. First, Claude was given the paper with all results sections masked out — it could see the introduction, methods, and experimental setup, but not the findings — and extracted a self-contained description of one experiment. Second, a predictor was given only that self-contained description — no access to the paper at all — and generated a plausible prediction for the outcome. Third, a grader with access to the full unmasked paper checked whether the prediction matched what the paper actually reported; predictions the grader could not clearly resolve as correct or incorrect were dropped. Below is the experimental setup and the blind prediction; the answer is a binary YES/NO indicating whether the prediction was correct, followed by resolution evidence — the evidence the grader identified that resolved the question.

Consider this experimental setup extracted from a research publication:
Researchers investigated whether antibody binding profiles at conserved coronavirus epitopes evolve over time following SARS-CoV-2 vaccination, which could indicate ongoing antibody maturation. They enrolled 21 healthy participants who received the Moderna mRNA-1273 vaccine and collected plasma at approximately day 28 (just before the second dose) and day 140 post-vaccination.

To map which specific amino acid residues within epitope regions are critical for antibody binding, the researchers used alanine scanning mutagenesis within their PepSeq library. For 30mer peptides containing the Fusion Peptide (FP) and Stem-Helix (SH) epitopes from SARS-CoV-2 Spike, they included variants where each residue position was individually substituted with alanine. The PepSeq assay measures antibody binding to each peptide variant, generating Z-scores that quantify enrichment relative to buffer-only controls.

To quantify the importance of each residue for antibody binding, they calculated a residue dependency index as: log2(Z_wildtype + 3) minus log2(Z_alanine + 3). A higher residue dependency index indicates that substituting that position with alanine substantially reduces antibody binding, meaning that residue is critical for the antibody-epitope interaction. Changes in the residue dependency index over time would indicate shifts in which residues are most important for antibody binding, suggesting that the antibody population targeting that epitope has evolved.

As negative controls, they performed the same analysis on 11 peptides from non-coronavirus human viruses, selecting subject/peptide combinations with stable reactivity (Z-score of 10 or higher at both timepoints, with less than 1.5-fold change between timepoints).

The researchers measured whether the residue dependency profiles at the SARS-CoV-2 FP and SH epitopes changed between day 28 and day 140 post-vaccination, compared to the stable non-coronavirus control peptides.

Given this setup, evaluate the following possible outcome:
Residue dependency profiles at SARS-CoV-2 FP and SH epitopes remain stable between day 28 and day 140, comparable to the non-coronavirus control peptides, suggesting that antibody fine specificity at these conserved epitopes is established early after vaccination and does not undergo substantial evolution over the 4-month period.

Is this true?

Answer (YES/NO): NO